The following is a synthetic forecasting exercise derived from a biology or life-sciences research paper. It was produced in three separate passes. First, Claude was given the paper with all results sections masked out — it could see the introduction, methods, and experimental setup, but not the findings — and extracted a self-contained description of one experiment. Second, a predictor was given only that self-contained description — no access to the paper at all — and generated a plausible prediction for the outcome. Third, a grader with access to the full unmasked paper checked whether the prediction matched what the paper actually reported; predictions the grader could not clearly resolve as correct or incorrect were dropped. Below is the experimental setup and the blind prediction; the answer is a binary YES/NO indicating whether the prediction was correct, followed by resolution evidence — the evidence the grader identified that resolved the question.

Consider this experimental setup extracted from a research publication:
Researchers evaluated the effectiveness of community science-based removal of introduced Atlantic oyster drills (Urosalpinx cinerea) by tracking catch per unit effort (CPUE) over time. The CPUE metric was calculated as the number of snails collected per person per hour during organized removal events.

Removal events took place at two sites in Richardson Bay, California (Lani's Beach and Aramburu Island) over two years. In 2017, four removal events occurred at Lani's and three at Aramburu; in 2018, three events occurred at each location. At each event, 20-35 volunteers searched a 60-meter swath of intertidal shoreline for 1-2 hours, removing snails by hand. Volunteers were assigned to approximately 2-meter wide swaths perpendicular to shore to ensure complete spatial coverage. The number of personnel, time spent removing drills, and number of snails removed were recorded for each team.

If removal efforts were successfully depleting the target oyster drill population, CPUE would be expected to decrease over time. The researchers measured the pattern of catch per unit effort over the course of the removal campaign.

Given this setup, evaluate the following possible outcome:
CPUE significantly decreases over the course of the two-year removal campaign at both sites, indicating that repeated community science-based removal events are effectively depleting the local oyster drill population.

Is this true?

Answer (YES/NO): NO